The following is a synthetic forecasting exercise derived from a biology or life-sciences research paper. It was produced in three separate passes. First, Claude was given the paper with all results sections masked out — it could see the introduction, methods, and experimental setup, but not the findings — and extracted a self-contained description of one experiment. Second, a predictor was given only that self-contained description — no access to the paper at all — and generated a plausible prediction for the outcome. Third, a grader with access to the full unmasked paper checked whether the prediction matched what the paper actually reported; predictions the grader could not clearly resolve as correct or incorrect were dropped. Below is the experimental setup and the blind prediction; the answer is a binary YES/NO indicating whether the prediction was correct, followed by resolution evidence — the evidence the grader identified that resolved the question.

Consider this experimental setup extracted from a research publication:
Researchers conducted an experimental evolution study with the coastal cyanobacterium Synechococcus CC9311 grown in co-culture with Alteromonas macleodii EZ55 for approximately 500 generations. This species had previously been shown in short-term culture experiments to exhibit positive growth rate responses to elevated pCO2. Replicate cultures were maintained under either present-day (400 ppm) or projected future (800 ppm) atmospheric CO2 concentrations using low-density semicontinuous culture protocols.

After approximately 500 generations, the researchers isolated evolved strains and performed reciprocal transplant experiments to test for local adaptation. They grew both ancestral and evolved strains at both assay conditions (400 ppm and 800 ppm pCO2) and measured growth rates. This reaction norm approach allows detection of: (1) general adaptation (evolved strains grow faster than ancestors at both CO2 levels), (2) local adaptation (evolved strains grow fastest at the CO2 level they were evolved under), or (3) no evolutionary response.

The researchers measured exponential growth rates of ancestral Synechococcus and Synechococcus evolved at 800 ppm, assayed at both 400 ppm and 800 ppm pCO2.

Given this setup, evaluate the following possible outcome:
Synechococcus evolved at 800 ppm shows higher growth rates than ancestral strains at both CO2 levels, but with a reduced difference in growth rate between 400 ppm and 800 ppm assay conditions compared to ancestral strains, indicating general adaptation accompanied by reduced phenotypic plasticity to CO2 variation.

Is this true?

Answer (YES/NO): NO